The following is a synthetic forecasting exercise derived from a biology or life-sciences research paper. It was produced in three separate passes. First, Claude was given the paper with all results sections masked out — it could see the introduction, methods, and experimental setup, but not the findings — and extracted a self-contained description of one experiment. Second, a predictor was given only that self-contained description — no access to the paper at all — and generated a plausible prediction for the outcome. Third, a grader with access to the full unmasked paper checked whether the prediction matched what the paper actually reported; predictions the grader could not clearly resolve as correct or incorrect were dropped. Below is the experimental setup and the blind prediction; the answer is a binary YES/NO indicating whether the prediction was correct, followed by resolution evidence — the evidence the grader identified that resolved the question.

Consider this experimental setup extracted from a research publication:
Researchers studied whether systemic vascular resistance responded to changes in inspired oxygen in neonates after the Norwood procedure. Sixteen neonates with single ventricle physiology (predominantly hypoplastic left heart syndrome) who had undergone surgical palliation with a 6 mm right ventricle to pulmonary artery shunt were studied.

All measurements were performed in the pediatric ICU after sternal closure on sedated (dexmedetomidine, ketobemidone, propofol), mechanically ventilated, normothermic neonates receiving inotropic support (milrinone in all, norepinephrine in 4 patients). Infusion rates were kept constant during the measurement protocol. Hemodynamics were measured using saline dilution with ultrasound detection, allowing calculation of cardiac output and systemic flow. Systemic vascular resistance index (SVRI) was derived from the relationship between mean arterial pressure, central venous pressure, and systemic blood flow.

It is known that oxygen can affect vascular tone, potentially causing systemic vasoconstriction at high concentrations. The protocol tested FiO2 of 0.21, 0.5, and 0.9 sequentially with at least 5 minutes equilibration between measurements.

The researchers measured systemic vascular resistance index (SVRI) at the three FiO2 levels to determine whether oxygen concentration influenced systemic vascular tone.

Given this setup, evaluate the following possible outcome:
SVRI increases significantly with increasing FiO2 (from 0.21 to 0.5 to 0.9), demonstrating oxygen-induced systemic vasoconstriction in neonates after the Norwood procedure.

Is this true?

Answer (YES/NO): YES